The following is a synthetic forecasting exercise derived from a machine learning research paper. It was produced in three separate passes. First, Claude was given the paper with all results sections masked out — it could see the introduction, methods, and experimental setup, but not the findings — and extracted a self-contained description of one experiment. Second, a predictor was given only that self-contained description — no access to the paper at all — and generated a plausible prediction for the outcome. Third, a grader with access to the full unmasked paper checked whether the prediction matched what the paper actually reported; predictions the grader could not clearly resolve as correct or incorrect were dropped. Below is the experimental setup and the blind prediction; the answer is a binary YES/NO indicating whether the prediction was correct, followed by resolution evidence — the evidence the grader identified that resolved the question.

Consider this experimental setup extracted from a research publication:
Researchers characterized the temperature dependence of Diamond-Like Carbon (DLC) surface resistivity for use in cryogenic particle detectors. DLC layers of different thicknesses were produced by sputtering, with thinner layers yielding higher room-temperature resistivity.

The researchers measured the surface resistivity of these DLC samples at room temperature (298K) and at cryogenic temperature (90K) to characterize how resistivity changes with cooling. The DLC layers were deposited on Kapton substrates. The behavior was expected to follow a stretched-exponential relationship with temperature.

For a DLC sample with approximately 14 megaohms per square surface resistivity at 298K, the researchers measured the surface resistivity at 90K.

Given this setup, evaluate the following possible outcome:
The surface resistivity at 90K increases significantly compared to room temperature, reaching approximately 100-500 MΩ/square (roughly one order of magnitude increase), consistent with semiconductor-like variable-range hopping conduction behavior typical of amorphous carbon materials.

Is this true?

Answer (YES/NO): NO